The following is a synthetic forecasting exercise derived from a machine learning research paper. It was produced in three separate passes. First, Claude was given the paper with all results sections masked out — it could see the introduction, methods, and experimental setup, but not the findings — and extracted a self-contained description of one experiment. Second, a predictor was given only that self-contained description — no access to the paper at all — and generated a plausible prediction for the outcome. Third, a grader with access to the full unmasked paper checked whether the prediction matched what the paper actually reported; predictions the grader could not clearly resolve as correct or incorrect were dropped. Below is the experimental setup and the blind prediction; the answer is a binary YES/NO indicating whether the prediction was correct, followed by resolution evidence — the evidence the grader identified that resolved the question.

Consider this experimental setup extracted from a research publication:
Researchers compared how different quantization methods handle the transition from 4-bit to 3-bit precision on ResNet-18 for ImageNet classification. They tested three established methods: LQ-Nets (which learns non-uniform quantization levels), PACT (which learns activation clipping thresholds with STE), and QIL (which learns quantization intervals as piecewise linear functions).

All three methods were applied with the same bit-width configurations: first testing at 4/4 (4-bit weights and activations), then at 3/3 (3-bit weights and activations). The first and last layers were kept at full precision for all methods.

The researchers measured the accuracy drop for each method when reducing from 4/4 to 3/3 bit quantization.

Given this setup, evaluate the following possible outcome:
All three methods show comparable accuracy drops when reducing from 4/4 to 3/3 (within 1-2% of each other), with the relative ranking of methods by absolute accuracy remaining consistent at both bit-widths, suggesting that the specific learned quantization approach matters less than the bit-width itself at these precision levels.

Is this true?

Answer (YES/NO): YES